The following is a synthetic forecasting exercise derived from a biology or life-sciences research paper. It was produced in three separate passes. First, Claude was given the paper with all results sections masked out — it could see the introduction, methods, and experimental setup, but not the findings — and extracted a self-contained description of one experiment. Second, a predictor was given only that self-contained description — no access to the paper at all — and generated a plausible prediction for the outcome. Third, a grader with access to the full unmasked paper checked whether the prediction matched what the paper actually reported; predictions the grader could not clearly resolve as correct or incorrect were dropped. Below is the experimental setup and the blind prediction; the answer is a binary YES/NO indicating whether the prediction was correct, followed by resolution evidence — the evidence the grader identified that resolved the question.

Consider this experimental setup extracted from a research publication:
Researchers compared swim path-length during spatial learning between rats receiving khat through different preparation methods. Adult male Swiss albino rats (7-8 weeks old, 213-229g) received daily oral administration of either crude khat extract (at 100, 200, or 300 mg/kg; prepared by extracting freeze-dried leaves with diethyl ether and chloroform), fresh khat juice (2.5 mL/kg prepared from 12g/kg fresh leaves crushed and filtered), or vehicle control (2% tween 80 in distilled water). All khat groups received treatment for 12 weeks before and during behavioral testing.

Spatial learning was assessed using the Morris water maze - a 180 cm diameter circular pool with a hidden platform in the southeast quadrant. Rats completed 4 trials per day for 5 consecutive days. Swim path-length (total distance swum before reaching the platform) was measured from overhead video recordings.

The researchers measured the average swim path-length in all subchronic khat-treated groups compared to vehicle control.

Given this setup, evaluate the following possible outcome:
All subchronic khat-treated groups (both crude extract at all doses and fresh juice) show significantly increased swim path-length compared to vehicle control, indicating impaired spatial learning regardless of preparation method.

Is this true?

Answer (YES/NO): YES